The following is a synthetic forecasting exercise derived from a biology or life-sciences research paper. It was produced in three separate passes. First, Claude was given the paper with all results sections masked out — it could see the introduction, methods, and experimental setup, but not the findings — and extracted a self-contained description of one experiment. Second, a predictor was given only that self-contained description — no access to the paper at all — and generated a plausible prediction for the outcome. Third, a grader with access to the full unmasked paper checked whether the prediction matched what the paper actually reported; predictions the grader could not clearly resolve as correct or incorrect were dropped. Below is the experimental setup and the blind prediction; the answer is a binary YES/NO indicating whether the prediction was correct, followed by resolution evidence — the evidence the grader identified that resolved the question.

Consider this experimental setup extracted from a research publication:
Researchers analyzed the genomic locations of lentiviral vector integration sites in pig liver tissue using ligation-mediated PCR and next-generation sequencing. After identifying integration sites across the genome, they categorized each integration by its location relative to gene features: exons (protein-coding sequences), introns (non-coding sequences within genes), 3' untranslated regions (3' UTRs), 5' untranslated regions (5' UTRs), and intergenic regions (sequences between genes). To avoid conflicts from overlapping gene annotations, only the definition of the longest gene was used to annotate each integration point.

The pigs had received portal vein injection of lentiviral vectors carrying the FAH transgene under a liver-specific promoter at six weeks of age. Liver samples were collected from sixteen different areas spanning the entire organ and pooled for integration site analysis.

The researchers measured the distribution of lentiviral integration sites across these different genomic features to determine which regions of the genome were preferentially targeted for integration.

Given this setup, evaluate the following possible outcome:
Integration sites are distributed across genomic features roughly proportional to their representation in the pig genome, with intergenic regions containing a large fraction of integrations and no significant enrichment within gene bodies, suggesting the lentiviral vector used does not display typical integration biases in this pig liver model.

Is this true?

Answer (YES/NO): NO